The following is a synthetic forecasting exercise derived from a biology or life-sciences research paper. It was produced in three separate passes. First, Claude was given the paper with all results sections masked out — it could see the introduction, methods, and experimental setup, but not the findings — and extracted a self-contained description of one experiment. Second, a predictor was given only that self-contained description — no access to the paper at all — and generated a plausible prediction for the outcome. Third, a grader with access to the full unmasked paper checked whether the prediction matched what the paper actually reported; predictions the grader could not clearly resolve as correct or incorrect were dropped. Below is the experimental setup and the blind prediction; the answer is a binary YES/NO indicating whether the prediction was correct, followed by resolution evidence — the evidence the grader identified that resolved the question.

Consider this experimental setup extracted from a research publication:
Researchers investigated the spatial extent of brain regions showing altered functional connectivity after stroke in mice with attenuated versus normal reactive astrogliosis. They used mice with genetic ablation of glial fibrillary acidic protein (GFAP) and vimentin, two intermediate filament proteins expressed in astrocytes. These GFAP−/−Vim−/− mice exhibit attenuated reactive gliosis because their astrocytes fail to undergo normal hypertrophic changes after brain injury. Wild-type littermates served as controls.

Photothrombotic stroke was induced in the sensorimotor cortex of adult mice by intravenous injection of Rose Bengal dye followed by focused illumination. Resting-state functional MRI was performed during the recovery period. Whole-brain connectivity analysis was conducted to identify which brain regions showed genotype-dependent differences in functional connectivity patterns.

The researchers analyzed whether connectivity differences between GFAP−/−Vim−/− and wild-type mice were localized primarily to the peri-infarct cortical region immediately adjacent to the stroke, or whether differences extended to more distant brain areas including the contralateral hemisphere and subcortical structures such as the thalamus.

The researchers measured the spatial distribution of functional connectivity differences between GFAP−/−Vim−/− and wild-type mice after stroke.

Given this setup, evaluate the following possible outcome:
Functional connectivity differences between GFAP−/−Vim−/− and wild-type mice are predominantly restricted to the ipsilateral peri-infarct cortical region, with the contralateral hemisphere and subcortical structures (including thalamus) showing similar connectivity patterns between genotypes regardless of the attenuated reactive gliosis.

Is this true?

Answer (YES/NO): NO